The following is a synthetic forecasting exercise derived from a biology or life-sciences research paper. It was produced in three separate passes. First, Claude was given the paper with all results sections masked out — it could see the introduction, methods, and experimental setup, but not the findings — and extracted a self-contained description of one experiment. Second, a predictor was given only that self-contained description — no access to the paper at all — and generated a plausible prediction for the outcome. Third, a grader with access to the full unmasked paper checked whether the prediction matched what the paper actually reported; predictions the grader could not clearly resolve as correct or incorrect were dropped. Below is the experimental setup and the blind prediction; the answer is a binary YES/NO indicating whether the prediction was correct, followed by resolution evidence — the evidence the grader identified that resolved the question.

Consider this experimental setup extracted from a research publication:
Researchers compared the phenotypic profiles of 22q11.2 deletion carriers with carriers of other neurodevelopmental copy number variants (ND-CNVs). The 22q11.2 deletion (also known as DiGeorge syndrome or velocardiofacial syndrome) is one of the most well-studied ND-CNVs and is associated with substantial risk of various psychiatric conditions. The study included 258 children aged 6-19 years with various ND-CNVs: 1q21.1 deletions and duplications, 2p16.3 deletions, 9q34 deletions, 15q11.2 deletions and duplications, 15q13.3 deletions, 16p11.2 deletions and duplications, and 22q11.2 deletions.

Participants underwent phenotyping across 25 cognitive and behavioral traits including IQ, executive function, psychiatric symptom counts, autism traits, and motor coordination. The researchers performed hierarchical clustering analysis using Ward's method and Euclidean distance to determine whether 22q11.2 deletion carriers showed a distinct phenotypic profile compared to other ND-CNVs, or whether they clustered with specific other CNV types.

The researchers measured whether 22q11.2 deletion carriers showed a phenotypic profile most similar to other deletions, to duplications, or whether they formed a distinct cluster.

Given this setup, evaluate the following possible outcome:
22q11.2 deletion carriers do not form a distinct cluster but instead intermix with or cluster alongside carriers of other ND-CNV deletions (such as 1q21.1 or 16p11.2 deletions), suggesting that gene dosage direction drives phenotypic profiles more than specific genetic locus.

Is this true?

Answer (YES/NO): NO